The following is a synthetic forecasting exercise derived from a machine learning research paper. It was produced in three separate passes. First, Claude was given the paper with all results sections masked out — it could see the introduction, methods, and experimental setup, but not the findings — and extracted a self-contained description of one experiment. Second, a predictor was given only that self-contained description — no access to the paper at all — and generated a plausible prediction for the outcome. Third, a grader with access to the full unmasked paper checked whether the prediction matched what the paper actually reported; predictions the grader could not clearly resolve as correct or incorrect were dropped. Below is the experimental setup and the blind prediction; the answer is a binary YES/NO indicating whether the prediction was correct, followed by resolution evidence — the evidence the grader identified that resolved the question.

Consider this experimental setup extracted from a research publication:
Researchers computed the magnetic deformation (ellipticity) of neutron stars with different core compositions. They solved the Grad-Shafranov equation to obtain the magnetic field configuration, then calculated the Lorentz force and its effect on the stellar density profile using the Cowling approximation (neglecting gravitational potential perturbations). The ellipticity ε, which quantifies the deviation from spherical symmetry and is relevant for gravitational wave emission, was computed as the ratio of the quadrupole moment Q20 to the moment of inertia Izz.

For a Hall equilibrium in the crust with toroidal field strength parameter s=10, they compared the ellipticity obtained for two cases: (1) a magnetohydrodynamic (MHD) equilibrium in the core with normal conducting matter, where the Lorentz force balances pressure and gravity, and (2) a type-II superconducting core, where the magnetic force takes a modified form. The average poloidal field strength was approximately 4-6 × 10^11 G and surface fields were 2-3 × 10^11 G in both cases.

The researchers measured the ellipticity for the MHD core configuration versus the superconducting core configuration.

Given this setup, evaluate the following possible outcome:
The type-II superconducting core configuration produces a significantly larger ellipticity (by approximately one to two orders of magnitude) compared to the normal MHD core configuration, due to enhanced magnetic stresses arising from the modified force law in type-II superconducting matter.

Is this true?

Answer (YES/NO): YES